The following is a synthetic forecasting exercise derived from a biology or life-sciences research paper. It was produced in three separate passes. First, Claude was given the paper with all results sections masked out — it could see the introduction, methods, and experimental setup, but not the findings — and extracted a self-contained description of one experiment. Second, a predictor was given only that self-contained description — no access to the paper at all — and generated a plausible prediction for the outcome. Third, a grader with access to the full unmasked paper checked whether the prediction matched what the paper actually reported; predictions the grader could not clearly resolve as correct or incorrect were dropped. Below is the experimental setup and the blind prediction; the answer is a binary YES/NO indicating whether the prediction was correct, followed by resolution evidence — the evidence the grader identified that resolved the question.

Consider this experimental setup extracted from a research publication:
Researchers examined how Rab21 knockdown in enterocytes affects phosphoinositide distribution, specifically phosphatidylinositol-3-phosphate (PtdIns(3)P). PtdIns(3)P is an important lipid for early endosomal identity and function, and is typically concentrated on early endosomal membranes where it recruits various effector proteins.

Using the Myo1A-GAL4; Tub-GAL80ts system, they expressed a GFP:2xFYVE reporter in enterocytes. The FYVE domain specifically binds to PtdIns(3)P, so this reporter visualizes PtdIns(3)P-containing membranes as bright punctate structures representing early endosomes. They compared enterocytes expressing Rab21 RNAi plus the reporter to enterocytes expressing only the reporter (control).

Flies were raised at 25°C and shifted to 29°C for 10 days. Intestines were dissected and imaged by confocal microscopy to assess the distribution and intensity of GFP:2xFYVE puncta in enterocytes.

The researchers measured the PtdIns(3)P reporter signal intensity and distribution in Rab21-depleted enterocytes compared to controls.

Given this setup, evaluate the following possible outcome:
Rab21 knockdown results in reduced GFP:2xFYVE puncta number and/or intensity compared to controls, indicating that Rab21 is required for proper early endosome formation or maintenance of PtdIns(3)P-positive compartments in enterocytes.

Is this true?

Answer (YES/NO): YES